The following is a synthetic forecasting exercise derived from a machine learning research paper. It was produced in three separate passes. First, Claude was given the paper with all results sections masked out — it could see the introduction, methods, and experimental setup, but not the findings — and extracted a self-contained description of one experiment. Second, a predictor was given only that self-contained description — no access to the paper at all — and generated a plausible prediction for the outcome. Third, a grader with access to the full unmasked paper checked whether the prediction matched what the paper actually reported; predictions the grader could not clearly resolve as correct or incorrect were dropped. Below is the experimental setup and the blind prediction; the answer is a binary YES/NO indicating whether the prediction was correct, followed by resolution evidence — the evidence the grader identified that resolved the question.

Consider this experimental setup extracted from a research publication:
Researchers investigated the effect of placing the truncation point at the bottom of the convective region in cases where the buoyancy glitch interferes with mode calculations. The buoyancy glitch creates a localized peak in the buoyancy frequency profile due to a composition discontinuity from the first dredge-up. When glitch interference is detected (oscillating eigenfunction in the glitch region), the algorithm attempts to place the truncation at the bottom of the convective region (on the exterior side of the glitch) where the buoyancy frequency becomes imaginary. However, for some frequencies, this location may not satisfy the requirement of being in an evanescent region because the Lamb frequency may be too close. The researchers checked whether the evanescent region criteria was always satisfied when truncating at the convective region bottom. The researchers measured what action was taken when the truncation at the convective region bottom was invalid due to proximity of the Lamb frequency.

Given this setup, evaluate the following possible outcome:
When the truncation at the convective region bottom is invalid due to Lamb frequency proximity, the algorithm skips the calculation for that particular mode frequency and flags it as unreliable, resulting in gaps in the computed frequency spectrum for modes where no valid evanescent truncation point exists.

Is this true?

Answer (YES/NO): NO